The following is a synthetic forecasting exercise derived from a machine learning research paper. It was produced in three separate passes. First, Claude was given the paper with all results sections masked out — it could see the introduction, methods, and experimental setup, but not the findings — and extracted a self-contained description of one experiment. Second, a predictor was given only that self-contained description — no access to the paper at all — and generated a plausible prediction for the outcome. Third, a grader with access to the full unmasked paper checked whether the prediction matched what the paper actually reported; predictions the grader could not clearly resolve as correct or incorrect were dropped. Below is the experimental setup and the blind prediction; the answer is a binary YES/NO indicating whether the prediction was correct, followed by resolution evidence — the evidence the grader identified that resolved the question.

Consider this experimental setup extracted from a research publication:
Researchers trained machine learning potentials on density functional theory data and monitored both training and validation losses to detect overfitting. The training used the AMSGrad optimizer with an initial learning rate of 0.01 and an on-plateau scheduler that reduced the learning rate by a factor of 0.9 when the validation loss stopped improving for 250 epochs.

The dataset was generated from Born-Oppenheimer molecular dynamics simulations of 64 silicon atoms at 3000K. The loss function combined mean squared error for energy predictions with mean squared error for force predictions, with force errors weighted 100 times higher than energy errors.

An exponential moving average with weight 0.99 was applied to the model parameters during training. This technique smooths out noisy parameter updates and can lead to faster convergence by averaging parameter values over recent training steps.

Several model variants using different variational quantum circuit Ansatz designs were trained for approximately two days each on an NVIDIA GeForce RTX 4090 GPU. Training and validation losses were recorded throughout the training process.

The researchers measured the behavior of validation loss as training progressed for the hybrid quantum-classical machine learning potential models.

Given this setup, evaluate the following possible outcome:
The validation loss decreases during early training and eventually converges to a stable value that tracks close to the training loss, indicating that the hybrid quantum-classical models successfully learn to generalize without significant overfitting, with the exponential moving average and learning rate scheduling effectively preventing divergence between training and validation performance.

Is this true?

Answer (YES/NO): NO